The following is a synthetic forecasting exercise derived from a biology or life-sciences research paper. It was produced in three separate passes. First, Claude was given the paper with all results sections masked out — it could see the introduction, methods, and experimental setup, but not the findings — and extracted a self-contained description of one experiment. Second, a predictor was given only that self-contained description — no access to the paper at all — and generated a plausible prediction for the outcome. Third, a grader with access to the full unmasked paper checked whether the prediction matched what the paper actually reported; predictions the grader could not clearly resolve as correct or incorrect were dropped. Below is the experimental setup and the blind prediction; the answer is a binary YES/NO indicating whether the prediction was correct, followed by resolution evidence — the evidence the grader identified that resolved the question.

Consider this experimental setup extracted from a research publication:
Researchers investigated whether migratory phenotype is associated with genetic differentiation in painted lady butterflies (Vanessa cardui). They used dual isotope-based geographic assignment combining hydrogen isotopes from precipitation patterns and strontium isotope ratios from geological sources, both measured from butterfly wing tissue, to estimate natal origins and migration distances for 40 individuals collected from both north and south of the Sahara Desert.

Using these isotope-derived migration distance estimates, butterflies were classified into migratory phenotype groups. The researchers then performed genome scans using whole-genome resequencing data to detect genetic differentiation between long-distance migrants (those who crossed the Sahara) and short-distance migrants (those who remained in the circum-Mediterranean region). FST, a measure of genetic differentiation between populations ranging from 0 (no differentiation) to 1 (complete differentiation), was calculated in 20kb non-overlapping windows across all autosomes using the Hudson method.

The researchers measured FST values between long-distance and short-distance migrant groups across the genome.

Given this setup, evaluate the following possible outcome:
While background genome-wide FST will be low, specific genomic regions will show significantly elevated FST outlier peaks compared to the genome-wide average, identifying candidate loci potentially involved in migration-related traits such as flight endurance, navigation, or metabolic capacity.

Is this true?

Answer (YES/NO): NO